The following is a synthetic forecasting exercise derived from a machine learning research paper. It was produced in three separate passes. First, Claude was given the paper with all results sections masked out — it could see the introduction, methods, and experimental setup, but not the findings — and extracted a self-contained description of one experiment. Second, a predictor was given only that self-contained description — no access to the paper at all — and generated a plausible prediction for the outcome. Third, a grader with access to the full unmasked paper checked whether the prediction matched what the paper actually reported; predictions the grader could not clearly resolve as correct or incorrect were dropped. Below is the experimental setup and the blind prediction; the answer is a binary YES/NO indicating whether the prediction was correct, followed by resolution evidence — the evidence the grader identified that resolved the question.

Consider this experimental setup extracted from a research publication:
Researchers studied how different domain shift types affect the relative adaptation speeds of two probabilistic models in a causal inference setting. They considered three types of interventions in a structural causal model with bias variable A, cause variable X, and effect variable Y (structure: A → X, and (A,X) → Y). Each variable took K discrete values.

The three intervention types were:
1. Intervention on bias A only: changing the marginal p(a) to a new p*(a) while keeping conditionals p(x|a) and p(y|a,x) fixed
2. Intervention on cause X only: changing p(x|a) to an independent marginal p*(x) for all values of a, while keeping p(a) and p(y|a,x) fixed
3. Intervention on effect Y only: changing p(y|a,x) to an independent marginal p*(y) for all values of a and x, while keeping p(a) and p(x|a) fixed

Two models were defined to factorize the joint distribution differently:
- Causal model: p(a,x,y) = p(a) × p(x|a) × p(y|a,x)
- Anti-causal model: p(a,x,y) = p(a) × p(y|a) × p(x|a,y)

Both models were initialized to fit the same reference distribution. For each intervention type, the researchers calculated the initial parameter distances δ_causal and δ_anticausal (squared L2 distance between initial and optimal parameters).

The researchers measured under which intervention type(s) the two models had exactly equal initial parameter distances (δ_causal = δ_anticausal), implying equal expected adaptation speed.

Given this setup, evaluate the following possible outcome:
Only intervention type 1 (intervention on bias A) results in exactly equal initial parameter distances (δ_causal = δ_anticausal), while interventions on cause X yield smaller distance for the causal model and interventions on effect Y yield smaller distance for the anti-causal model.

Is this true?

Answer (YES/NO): NO